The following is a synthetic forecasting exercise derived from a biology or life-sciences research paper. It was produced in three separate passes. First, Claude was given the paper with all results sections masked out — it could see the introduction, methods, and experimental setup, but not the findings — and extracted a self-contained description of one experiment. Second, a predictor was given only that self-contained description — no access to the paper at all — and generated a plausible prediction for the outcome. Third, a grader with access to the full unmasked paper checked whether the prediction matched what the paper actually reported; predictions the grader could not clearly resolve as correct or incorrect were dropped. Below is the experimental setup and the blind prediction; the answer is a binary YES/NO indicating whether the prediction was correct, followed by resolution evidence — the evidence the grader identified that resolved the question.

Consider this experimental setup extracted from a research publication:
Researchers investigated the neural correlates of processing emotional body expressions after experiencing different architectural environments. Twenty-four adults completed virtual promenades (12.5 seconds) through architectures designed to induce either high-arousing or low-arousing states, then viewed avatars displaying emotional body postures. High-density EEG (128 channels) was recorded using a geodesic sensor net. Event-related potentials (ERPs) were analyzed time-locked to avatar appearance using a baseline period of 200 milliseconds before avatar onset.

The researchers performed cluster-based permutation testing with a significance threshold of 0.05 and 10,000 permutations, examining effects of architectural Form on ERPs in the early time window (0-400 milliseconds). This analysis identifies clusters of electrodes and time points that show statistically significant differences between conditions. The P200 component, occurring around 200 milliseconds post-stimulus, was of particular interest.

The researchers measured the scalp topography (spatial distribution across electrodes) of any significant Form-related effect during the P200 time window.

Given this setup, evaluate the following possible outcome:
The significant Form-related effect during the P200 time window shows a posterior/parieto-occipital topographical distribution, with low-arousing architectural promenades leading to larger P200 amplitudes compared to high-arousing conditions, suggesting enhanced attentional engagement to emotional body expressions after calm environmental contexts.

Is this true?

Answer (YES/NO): NO